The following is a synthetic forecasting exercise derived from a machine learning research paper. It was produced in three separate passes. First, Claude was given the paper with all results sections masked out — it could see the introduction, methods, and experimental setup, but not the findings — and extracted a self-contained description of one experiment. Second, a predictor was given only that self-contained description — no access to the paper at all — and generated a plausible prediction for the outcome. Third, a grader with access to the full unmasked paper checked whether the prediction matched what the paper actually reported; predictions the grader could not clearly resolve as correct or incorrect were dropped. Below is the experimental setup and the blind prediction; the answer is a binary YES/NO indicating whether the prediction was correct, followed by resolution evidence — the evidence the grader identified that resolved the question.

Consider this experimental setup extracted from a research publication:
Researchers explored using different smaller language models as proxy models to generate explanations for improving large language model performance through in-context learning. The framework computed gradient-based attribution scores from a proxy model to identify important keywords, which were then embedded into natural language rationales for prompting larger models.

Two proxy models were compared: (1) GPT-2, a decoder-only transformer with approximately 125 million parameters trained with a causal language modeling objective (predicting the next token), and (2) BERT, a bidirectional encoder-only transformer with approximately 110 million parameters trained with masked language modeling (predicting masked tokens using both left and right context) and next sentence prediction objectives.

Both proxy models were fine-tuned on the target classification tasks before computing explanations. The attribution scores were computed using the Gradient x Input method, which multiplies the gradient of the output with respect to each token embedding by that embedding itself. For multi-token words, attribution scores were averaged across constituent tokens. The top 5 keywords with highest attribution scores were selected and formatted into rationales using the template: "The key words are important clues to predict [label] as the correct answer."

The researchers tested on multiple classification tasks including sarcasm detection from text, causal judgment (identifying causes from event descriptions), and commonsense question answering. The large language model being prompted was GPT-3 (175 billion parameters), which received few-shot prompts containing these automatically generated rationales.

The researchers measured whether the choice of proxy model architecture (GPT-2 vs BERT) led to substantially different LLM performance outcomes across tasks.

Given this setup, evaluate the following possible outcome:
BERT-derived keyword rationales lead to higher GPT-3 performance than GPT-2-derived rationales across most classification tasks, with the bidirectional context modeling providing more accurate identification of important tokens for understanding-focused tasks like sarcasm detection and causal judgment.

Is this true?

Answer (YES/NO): NO